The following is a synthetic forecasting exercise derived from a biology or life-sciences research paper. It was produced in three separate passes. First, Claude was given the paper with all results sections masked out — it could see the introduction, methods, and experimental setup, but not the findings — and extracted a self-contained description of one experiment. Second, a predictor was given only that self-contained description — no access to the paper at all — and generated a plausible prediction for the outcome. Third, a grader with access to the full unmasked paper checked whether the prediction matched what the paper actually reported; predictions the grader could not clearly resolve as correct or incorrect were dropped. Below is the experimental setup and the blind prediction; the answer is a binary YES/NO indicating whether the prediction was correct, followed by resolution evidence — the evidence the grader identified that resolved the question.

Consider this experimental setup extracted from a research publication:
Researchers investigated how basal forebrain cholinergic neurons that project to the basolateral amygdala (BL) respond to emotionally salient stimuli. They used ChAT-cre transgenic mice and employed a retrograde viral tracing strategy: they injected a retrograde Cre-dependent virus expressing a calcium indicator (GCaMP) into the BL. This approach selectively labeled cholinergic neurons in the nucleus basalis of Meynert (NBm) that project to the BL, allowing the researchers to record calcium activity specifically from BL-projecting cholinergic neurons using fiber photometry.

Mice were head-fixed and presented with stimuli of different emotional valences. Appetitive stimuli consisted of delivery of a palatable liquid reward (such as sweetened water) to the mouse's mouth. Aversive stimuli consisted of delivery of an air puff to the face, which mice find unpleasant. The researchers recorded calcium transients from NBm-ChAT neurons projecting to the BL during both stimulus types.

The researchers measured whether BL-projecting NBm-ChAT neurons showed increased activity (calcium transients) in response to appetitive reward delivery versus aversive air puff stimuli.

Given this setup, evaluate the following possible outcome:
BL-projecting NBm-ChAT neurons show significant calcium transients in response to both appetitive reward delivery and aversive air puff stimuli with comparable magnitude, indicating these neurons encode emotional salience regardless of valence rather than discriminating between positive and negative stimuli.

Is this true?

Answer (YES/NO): NO